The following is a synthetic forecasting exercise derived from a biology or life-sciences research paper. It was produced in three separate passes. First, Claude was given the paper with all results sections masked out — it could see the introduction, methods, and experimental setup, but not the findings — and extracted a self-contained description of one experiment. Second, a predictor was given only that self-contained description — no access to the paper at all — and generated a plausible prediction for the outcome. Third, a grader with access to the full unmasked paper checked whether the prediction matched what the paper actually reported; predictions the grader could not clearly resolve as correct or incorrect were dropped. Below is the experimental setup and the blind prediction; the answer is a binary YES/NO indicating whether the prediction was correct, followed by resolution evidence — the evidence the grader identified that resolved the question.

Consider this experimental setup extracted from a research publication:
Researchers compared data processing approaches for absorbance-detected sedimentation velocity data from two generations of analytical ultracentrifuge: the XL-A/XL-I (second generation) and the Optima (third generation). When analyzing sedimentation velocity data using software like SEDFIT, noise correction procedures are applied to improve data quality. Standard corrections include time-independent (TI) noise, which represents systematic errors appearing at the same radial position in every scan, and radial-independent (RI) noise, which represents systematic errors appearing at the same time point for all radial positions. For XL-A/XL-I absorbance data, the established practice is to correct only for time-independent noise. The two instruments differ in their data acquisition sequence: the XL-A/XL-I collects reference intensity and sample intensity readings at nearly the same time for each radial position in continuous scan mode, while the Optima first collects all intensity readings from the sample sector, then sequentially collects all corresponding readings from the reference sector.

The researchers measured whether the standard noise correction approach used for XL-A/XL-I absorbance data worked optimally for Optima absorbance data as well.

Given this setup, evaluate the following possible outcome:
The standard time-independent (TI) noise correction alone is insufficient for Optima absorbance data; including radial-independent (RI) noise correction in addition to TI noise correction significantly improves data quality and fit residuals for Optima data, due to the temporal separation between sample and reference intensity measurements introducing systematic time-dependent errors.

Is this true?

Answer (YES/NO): YES